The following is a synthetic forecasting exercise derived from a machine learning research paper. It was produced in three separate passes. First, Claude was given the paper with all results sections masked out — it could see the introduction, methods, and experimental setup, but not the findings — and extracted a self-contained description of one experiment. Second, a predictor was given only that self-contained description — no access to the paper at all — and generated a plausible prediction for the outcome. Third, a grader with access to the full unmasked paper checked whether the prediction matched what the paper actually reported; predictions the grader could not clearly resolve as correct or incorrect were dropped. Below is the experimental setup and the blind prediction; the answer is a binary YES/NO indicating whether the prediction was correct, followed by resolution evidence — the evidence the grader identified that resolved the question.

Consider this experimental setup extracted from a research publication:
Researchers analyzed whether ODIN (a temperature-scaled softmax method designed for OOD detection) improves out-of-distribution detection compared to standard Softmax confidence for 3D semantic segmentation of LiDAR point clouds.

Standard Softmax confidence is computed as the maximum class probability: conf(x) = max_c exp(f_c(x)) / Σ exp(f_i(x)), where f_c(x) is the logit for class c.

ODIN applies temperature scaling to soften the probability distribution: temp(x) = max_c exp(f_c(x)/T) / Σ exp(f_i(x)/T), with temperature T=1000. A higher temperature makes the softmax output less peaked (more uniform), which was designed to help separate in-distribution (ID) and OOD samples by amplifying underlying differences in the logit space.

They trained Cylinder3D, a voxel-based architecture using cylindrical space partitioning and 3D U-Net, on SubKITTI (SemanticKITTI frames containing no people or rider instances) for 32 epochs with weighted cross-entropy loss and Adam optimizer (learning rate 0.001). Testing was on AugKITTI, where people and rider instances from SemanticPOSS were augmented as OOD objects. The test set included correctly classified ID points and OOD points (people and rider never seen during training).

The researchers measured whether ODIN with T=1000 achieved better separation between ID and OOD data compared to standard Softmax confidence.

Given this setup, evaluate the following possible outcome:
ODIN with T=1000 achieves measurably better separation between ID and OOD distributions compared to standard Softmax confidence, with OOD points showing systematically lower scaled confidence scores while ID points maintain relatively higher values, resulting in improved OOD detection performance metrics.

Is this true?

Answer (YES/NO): NO